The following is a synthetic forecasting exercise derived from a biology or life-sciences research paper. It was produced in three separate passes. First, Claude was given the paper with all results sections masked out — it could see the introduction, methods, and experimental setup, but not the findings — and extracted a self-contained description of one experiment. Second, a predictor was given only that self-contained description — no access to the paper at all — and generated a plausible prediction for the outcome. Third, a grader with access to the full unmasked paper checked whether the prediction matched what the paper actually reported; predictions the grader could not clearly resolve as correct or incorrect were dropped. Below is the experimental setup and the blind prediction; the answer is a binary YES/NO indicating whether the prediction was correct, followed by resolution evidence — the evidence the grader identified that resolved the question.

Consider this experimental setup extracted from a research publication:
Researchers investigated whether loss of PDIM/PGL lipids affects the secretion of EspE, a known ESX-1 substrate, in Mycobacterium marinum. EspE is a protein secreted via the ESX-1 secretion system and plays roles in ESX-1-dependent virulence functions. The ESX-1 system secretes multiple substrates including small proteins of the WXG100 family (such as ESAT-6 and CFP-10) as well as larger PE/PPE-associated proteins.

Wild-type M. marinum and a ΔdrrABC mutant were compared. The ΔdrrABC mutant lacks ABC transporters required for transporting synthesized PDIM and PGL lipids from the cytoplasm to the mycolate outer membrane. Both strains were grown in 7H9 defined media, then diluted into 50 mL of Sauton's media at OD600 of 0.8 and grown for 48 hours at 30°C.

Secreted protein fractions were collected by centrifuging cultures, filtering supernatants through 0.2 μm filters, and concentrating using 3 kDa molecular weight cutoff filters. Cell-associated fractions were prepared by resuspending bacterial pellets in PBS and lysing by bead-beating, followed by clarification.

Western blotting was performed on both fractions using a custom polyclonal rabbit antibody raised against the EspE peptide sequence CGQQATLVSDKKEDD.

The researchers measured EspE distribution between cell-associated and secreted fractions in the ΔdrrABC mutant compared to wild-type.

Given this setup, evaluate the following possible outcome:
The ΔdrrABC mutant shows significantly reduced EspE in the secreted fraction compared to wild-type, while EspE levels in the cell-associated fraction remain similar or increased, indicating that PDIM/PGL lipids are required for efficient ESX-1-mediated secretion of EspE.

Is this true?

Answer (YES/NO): YES